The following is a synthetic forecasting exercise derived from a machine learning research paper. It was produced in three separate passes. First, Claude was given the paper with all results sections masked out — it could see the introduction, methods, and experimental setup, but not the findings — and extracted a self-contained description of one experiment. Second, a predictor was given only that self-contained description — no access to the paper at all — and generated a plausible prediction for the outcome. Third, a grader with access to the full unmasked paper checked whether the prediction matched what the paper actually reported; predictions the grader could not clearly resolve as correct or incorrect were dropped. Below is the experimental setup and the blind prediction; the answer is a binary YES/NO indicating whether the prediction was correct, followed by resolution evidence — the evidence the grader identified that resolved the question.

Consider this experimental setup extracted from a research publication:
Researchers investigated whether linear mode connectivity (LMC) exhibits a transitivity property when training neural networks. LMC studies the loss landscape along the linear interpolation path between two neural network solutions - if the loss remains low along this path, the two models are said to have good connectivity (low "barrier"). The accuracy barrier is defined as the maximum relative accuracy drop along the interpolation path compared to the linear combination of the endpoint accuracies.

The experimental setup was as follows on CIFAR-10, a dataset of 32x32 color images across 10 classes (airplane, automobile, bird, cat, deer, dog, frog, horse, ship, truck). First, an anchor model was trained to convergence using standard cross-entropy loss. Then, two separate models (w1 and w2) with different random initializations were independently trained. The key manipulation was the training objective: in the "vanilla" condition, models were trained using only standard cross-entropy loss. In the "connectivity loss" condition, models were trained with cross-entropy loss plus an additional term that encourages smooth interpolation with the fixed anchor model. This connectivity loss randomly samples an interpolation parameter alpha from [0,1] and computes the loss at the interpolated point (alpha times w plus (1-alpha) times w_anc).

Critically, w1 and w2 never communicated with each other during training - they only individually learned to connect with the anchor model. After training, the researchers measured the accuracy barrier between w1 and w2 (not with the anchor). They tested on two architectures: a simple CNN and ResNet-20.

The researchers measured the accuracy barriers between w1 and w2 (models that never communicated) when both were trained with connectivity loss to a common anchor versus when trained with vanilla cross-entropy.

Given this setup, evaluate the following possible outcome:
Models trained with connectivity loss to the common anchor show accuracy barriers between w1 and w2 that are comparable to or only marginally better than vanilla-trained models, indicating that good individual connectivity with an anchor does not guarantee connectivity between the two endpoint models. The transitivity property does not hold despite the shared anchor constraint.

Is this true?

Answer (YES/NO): NO